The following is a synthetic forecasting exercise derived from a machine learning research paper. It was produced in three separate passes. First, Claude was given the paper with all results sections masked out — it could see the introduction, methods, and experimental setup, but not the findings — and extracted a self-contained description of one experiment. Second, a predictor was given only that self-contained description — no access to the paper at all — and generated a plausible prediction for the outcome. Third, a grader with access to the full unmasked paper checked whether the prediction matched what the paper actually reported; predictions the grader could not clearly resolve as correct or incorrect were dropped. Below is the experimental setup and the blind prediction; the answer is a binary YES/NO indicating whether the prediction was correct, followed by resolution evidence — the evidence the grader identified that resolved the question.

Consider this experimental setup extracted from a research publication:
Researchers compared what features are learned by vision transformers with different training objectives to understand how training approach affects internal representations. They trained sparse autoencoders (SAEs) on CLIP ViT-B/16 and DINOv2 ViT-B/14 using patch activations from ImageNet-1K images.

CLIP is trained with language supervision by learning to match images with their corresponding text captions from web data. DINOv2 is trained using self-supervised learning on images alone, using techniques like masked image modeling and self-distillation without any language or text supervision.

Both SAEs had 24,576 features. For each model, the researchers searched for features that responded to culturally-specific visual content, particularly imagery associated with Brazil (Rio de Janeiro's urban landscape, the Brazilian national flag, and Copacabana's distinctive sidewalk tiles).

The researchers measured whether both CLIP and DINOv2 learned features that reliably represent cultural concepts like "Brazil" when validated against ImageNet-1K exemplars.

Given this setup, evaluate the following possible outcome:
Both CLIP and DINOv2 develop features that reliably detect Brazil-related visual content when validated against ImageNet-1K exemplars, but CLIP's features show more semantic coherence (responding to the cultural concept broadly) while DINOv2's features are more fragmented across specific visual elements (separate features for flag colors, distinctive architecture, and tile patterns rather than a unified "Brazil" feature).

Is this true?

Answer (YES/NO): NO